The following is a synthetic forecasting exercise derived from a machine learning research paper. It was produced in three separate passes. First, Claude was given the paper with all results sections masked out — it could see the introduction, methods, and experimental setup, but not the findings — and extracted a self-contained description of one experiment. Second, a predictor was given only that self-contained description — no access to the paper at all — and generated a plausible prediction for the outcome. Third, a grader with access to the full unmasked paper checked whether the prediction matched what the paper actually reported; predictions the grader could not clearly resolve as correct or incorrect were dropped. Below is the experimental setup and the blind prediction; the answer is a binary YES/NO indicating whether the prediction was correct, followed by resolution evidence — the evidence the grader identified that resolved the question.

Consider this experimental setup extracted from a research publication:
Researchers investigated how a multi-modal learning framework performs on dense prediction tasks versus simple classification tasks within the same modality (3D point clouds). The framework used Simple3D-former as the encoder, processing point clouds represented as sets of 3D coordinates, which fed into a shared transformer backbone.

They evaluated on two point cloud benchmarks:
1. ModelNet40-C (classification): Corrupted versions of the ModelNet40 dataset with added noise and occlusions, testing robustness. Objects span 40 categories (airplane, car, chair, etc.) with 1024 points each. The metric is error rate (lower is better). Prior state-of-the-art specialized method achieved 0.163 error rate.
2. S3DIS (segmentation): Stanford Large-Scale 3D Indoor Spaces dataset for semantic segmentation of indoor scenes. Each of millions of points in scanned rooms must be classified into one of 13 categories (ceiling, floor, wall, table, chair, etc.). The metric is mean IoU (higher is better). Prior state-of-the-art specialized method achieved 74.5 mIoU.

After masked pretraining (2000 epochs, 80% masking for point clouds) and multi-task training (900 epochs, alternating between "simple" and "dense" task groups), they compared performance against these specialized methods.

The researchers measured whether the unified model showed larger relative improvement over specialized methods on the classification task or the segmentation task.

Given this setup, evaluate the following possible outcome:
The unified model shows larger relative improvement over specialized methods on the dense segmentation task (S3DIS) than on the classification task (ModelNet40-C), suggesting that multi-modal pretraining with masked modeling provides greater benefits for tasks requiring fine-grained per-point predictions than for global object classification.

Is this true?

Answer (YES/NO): NO